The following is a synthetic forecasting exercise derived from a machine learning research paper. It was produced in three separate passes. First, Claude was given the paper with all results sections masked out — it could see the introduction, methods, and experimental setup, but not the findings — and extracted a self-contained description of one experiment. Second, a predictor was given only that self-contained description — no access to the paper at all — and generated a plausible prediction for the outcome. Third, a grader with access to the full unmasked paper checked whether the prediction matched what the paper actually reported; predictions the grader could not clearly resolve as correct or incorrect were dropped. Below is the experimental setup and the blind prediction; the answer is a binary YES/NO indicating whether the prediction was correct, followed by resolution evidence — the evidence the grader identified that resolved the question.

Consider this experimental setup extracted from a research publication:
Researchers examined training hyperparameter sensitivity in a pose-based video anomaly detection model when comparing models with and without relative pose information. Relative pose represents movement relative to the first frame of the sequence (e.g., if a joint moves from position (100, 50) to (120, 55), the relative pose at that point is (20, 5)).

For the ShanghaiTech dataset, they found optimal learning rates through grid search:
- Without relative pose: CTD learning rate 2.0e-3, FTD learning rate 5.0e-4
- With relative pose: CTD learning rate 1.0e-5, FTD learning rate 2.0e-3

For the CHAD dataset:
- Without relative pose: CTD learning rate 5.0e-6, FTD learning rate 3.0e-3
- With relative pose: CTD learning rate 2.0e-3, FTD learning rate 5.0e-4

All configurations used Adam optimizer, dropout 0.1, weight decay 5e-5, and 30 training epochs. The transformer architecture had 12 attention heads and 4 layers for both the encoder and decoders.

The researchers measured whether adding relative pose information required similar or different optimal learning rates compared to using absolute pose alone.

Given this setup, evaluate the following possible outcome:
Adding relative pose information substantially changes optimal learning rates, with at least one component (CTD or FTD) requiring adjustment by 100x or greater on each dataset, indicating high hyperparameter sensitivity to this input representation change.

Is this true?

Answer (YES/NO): YES